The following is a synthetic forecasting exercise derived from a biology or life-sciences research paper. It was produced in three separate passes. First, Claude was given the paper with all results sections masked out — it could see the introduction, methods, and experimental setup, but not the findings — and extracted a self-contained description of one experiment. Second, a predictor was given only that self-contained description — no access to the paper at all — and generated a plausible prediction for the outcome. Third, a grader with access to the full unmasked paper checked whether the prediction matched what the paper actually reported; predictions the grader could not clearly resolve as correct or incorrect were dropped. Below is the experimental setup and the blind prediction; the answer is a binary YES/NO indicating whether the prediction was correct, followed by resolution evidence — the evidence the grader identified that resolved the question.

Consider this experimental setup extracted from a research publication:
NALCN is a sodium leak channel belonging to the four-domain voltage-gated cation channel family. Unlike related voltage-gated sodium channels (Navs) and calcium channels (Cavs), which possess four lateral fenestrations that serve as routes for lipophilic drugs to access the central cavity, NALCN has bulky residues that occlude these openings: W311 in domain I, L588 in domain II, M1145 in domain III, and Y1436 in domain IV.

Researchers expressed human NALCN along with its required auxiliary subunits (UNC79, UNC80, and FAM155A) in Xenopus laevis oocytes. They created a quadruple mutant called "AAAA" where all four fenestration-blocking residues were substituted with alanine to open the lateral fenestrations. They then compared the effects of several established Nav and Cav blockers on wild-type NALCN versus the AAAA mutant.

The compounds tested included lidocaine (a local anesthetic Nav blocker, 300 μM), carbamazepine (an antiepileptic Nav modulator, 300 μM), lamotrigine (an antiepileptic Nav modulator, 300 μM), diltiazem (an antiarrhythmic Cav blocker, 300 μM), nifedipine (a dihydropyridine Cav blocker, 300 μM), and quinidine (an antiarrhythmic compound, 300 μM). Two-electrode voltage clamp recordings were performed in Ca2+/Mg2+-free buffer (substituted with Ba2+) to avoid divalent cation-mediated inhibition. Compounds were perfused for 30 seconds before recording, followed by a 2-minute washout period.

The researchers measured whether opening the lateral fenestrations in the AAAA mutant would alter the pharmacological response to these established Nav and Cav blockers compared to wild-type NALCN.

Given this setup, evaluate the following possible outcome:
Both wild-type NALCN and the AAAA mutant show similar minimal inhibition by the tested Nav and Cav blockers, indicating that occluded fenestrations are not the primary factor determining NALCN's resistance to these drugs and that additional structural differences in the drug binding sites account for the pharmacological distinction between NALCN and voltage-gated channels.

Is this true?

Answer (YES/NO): NO